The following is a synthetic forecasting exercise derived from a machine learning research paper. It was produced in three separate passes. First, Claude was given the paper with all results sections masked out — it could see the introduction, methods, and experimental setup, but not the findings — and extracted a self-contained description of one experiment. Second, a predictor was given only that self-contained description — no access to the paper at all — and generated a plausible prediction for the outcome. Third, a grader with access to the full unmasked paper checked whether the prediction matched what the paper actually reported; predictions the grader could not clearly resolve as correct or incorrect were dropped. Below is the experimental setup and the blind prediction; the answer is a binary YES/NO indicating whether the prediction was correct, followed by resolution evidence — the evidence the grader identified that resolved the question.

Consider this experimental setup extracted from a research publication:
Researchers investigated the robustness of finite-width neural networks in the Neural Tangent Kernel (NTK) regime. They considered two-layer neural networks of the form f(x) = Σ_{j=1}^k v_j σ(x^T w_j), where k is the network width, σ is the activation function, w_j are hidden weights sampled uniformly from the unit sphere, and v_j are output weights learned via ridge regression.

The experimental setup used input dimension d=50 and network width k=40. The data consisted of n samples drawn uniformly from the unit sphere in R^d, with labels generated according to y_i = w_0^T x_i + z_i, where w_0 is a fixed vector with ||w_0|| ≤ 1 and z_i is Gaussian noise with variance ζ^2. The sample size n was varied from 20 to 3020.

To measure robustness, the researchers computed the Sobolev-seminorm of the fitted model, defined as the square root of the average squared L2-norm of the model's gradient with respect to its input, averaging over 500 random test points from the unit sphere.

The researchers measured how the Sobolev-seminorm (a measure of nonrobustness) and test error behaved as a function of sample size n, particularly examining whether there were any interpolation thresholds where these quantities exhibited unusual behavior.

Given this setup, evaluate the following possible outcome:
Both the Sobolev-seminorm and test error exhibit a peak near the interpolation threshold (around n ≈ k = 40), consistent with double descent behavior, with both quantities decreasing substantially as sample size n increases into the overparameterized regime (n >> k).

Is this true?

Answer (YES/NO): NO